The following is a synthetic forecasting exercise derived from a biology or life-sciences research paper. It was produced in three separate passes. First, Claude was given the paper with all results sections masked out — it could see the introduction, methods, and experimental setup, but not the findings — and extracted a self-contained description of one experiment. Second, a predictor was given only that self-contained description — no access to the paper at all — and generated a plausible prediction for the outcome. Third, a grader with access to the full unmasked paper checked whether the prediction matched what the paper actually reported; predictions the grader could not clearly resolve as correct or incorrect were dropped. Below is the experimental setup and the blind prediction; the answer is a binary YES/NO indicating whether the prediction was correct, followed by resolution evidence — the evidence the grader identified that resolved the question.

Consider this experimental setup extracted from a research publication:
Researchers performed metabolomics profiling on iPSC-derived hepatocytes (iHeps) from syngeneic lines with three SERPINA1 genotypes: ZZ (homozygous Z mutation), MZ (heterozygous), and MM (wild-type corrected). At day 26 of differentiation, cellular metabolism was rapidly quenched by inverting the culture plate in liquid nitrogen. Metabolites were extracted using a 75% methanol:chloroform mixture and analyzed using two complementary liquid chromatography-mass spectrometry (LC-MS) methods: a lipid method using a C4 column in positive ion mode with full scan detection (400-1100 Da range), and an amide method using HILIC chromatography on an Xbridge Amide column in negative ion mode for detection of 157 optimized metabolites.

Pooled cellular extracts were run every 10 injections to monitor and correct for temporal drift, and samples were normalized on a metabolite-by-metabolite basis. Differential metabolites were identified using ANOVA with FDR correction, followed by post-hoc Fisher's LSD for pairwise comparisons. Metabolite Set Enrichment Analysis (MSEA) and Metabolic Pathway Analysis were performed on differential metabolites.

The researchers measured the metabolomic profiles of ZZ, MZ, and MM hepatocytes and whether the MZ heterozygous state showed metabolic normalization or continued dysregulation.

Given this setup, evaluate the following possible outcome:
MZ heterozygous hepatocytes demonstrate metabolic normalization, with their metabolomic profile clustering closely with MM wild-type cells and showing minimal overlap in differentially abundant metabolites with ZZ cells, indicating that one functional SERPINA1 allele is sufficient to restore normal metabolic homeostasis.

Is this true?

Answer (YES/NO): NO